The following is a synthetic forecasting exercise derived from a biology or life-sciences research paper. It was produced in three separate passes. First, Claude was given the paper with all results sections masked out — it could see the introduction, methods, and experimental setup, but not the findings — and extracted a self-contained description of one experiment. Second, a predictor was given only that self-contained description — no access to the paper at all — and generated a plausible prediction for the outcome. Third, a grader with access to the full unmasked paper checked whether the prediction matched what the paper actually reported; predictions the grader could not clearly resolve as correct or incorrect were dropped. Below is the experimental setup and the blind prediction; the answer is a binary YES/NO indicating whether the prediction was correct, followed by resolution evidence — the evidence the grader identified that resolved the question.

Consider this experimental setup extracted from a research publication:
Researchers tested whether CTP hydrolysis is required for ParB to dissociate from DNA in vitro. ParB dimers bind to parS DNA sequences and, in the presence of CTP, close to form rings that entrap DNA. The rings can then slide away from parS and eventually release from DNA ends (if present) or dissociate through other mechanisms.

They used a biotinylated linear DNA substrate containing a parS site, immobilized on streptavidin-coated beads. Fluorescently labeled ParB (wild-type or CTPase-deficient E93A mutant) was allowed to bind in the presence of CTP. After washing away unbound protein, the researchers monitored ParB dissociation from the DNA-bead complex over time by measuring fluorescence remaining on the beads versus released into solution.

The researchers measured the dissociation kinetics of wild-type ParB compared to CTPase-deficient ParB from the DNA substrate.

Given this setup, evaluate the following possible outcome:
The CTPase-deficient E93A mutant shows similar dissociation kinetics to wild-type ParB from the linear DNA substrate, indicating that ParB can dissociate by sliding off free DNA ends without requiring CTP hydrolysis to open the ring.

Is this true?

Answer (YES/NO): NO